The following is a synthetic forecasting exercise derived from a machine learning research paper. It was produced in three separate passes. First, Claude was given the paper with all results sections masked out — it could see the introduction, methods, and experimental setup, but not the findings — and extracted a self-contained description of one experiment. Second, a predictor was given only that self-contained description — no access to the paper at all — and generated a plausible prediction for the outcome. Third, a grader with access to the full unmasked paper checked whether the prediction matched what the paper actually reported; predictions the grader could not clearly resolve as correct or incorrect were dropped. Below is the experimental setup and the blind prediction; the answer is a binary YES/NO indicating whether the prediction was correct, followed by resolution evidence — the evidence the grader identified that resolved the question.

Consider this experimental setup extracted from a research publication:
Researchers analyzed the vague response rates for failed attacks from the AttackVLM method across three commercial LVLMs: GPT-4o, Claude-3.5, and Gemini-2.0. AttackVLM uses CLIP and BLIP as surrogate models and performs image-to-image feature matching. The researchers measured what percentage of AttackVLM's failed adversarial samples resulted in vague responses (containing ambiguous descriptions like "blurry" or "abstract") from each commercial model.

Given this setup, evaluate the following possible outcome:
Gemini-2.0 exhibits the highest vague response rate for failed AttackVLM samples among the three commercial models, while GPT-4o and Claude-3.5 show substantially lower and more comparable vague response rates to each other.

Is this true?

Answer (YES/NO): YES